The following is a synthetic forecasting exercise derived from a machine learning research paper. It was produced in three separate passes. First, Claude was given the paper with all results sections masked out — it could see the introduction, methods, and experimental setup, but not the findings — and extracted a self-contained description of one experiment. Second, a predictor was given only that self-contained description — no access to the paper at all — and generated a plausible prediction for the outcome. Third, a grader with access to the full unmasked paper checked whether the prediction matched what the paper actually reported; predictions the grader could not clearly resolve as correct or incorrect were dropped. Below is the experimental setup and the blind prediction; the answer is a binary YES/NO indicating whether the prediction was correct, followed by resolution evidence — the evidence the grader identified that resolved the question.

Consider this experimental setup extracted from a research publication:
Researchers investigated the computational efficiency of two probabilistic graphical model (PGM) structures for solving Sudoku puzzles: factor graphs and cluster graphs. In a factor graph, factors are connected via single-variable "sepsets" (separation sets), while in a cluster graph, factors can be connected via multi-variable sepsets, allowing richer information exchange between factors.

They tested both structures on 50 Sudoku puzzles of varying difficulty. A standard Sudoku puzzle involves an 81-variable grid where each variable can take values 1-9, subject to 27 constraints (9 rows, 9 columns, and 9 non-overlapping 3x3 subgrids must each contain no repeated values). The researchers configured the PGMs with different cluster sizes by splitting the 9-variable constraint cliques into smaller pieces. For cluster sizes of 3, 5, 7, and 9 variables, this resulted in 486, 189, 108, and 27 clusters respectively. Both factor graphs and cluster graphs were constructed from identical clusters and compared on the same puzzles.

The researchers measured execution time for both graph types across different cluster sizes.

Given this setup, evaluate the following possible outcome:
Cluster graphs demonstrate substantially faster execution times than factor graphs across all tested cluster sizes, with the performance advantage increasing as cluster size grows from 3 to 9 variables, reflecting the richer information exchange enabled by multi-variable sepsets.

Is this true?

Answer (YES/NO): NO